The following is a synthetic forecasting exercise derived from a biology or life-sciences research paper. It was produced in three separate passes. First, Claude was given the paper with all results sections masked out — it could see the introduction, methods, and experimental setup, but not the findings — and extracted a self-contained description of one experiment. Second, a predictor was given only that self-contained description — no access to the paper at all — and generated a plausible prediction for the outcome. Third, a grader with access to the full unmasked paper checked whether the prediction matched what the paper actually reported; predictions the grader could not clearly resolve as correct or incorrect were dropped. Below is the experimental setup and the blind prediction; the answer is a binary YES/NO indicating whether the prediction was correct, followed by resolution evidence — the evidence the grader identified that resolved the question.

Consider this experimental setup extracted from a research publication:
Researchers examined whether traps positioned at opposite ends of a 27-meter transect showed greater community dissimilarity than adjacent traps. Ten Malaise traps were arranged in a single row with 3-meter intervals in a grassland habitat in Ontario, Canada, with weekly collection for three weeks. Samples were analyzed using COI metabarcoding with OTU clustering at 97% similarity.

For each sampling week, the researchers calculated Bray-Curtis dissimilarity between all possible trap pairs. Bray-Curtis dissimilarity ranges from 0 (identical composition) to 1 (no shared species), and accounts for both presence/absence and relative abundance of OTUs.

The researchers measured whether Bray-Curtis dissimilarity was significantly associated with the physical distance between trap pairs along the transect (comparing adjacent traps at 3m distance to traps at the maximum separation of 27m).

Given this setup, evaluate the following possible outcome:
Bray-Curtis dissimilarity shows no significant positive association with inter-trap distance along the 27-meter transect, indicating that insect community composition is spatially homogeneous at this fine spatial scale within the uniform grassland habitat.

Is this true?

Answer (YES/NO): NO